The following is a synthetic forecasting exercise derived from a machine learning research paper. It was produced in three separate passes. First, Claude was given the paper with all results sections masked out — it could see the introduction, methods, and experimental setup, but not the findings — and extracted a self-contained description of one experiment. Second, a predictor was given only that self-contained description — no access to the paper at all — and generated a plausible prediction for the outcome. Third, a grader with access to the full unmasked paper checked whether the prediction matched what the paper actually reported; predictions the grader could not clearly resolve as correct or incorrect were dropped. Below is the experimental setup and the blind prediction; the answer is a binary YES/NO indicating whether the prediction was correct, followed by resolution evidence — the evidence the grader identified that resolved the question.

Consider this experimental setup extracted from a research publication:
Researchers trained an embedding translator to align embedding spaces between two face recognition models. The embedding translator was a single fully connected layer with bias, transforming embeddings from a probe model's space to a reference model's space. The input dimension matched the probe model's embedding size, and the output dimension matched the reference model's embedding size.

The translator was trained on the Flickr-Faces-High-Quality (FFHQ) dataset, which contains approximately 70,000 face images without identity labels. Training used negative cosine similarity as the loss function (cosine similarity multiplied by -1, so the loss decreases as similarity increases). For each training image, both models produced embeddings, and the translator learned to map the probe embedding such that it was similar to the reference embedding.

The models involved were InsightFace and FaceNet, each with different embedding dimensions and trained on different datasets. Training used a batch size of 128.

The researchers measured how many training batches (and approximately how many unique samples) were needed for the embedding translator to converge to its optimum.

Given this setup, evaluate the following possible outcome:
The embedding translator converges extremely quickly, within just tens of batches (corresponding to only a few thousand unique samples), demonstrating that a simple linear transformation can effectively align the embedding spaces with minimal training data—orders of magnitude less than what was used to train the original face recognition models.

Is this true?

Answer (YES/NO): NO